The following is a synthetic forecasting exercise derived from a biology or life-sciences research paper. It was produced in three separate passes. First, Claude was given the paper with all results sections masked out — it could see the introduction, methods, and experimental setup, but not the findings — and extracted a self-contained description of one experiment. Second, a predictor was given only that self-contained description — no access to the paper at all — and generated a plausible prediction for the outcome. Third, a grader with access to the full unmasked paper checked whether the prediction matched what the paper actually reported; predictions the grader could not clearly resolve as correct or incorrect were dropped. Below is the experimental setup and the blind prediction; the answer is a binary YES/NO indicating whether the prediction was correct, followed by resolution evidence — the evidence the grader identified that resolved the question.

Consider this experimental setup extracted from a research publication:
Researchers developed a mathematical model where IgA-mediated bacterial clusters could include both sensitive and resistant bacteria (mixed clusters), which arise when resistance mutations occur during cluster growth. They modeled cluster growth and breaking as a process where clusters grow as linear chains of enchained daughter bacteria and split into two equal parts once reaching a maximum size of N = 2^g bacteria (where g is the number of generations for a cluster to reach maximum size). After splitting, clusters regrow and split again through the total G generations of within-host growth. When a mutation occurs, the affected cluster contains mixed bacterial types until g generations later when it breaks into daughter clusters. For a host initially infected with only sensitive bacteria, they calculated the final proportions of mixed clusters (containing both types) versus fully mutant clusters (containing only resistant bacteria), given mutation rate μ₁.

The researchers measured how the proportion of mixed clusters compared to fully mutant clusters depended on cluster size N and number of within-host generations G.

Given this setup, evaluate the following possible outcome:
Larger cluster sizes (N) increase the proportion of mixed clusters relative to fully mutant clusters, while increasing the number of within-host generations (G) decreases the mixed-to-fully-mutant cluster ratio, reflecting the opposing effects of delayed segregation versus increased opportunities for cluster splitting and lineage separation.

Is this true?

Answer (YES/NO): YES